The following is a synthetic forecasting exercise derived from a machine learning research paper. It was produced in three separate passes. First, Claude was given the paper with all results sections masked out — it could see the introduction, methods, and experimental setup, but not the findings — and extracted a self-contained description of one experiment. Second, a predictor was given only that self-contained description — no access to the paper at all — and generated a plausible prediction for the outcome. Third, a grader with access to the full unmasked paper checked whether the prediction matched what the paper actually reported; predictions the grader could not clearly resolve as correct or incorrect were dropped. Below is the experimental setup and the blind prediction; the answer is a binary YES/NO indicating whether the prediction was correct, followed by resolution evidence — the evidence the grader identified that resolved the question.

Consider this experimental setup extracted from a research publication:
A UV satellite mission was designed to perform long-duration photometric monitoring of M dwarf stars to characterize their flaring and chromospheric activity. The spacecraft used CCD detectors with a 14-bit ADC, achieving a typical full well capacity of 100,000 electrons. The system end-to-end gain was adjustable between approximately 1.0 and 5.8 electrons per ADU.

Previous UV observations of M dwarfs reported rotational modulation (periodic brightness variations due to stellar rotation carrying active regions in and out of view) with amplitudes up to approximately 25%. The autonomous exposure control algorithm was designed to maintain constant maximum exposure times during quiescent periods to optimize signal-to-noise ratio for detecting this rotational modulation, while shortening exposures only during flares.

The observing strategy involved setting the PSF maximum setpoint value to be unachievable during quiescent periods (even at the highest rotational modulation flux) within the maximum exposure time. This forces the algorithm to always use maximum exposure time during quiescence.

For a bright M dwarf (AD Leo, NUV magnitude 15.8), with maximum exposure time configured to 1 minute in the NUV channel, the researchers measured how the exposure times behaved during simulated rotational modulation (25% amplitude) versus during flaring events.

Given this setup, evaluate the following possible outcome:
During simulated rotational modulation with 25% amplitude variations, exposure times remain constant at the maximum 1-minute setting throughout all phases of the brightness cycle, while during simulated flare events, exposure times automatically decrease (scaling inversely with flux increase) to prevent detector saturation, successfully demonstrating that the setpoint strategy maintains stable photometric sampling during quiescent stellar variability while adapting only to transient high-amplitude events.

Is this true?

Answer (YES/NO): YES